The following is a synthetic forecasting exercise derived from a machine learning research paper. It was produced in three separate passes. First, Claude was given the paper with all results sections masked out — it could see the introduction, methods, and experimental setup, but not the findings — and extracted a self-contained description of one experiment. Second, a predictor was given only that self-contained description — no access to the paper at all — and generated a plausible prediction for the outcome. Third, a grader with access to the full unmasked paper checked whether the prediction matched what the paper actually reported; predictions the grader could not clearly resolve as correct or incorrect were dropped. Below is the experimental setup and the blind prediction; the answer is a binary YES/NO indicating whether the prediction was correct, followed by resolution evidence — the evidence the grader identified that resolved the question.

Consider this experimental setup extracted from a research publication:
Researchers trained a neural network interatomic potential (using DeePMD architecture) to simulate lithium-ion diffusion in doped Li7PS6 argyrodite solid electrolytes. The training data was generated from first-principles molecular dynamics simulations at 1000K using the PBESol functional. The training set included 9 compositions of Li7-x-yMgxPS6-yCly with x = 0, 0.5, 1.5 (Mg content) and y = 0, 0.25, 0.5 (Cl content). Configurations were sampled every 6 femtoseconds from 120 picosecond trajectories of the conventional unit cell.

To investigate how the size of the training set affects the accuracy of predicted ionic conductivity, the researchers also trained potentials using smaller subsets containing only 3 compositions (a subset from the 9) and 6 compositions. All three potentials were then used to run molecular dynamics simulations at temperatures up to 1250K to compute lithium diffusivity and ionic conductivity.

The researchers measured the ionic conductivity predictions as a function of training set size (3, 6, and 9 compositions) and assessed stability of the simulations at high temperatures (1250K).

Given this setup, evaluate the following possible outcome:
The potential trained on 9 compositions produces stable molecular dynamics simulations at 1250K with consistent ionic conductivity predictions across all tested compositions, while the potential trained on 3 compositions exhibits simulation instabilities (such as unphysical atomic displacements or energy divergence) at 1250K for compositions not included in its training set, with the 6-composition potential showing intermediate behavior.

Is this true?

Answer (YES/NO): NO